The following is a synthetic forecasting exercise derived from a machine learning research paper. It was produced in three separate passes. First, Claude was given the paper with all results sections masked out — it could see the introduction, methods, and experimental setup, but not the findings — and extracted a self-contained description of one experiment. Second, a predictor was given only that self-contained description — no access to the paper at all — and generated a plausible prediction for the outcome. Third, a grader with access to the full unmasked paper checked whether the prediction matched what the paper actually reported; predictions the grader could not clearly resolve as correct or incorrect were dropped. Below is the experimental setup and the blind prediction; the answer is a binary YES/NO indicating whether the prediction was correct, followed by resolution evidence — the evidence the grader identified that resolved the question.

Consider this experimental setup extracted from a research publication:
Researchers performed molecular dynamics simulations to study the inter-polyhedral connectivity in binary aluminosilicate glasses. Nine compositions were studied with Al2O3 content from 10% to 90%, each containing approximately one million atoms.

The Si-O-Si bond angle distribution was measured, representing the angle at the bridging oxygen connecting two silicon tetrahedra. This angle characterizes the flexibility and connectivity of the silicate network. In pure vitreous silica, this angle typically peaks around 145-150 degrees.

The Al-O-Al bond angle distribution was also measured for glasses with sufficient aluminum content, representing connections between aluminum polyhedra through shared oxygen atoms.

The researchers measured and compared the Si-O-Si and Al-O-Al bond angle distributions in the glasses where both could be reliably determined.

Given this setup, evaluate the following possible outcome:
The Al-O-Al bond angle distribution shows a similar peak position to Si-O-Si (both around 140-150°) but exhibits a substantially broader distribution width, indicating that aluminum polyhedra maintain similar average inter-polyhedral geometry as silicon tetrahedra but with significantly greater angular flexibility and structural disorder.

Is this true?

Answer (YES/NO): NO